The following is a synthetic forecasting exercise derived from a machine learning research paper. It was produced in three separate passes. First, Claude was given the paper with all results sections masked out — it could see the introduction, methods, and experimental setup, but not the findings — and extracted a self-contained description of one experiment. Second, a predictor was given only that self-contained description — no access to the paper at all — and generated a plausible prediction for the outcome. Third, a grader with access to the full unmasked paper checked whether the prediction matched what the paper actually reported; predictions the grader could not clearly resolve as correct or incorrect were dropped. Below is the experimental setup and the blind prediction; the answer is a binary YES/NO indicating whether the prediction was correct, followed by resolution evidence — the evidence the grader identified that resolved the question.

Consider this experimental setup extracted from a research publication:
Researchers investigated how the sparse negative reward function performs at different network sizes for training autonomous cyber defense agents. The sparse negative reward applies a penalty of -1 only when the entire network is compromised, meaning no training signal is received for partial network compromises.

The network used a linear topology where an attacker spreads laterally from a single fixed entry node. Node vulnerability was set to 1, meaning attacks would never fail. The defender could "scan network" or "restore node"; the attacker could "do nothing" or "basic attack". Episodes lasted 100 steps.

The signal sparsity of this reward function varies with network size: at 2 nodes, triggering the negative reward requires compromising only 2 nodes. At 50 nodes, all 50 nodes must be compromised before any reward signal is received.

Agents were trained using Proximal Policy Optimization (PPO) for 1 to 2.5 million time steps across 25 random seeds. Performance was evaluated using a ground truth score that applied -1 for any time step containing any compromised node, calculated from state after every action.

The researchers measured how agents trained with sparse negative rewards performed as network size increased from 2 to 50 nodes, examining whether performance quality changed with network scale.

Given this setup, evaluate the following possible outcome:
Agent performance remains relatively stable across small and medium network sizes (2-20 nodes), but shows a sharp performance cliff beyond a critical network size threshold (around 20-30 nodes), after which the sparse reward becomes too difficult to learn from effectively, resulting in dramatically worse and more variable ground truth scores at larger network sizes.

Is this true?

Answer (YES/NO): NO